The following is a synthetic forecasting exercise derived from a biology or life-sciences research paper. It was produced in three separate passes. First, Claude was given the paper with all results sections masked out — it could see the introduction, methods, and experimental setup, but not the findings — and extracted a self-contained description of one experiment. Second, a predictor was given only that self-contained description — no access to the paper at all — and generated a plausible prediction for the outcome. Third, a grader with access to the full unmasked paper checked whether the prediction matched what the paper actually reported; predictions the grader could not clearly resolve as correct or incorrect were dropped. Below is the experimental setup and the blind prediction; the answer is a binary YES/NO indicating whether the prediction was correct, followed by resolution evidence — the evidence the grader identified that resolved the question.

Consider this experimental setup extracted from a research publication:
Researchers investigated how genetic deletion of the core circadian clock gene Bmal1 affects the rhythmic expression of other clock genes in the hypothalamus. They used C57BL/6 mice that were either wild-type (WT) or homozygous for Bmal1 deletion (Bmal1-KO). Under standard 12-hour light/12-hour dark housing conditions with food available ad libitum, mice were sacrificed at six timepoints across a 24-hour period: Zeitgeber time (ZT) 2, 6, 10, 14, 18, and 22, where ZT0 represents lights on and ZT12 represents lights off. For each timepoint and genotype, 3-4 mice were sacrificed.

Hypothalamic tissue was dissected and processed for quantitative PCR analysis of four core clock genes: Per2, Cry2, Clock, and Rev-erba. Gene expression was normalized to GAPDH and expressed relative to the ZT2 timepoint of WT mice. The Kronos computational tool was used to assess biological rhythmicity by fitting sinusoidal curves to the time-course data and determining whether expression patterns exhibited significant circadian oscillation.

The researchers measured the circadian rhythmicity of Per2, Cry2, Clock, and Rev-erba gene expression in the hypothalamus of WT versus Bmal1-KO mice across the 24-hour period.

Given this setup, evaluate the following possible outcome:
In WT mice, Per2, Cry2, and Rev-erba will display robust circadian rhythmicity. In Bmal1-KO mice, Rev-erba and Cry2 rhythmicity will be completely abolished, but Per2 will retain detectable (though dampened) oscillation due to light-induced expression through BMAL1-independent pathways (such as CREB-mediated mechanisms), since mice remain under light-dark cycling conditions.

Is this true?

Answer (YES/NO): NO